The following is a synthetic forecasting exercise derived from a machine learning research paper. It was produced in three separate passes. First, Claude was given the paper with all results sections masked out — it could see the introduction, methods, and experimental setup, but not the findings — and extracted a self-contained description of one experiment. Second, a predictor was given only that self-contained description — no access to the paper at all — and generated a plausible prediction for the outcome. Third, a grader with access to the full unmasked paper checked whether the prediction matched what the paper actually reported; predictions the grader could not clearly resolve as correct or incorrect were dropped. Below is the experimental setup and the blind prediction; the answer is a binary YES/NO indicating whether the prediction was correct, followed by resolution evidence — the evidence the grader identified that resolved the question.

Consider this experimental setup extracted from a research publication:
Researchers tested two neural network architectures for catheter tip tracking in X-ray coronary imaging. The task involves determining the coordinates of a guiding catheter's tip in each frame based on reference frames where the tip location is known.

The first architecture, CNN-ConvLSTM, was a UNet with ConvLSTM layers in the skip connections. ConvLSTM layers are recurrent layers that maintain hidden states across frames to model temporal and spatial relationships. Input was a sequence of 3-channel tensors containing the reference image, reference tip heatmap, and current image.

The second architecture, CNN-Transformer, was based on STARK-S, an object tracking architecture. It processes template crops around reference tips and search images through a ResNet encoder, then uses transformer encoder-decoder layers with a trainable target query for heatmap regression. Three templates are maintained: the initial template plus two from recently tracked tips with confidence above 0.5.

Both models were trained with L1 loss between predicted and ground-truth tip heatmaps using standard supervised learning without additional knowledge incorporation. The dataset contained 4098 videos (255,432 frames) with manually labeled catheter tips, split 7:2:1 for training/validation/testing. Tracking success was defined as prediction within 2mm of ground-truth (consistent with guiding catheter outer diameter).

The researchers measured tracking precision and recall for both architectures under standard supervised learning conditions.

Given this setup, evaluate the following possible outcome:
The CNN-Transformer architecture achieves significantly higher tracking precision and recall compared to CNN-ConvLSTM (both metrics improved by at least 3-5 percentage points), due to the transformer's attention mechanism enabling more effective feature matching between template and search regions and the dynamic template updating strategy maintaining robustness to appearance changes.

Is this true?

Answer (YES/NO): NO